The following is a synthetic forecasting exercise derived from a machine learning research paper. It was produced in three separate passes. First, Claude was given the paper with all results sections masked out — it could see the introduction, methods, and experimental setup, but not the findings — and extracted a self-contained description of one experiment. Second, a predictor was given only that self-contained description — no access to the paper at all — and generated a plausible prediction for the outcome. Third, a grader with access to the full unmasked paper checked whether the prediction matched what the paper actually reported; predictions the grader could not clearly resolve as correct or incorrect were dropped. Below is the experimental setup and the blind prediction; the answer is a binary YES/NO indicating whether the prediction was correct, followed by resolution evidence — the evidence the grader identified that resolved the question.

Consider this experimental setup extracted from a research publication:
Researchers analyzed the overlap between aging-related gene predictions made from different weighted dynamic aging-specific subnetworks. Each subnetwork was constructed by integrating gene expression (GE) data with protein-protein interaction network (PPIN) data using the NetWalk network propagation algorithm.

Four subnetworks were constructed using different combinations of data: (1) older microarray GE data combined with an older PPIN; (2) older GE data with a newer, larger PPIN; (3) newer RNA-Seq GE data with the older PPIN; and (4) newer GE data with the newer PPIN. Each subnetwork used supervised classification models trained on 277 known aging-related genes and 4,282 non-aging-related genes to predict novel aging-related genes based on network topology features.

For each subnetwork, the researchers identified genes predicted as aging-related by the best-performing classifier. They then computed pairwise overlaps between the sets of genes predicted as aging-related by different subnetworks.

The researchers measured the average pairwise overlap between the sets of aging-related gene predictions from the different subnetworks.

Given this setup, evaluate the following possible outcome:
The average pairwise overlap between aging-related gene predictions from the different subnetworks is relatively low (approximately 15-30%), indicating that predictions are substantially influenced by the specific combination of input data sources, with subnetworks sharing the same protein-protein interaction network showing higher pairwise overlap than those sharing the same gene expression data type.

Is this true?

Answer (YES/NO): NO